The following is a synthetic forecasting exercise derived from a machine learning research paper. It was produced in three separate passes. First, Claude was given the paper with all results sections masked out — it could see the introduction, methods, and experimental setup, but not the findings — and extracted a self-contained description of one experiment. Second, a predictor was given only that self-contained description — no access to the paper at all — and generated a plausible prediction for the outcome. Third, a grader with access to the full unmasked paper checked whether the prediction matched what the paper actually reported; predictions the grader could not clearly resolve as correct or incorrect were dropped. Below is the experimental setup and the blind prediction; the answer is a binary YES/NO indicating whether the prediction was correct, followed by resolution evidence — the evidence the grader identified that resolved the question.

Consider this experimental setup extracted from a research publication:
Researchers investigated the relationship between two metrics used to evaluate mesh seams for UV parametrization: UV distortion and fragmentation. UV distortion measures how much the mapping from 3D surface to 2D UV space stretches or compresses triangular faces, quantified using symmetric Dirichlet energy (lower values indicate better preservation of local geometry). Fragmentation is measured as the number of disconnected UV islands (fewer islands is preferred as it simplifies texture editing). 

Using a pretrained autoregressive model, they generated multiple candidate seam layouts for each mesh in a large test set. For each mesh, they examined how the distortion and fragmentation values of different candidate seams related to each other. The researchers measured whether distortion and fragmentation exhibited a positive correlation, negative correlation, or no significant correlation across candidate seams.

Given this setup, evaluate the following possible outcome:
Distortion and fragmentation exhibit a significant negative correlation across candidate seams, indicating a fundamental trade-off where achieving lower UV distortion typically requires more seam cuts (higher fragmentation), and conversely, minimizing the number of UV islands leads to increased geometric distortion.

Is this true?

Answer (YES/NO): YES